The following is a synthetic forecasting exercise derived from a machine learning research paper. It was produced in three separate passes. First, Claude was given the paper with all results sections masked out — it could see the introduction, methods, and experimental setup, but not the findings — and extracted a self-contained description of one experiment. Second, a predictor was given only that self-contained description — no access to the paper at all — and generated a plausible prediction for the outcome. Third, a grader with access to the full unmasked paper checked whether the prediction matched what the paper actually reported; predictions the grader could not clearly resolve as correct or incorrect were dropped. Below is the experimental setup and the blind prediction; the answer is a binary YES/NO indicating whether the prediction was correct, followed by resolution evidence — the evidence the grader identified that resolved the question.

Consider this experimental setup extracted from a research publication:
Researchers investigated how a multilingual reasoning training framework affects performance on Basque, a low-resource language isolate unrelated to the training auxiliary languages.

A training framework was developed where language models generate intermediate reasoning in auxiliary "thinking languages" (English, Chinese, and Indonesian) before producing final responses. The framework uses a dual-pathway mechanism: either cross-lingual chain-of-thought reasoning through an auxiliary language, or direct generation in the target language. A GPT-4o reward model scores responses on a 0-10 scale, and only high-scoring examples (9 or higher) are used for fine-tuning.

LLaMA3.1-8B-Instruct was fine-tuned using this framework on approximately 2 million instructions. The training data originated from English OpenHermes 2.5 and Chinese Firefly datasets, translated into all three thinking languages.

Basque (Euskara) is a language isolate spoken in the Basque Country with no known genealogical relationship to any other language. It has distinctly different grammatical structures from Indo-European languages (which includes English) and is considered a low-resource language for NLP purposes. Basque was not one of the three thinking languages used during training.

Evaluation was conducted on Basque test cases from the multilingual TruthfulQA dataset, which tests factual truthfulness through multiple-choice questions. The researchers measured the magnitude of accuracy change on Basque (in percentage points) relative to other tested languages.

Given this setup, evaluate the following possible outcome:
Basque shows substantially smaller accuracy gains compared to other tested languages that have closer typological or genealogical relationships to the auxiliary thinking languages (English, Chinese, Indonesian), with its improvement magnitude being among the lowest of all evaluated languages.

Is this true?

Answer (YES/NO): NO